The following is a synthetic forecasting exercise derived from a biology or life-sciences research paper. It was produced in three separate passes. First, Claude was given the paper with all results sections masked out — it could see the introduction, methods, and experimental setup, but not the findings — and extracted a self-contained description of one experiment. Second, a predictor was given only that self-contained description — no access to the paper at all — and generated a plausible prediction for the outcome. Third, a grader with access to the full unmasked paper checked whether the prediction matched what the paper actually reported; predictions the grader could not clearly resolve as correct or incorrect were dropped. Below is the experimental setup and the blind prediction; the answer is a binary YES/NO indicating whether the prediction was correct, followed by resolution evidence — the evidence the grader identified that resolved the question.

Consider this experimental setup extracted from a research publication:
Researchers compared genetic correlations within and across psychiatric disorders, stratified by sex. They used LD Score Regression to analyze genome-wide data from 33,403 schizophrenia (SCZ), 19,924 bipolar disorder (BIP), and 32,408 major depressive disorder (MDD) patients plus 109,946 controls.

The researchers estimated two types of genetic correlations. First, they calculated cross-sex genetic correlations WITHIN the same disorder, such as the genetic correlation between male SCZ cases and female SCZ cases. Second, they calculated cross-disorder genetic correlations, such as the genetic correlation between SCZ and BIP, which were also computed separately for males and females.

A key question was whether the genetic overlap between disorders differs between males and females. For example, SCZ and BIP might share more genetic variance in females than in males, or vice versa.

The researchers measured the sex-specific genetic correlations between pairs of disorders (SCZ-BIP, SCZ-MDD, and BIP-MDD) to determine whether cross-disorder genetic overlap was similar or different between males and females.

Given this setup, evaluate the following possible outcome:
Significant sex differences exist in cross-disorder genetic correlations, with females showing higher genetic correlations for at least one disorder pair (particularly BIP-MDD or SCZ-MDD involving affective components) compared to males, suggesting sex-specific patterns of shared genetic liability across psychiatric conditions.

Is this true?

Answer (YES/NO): YES